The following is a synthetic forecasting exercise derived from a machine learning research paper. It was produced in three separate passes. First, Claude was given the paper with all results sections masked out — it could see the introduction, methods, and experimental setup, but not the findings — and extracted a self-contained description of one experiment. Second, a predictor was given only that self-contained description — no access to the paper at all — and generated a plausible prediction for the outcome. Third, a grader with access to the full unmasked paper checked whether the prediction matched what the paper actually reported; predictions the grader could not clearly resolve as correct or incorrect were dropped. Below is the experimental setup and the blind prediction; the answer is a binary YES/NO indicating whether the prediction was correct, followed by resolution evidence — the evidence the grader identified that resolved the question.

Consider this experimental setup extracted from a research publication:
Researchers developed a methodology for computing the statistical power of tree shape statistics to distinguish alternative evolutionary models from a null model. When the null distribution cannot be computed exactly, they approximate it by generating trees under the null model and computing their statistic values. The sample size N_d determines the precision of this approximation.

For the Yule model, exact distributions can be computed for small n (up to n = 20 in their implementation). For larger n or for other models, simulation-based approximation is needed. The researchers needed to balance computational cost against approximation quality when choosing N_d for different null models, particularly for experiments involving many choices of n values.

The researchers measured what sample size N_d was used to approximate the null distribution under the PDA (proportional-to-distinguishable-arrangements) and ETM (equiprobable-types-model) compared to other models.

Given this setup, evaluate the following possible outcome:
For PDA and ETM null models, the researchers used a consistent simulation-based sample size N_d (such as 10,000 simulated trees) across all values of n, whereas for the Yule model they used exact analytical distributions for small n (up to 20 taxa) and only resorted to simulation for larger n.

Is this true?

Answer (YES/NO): NO